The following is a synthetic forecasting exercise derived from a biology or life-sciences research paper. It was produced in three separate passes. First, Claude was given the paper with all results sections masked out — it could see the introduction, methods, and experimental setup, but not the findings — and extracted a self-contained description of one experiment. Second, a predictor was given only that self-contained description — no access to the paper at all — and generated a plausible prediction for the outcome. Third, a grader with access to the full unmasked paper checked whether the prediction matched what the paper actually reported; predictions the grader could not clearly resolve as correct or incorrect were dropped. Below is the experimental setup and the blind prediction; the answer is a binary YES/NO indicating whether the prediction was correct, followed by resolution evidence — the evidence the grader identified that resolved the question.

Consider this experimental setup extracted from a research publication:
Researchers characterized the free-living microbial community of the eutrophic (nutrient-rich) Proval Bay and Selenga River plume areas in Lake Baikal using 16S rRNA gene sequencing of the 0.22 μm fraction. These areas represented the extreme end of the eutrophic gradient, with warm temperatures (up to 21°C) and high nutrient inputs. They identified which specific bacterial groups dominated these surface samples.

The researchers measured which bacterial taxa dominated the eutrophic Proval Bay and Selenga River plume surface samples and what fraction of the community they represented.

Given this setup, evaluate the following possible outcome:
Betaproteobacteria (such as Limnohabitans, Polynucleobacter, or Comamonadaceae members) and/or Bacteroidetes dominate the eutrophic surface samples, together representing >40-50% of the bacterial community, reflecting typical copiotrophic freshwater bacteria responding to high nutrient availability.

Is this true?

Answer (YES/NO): NO